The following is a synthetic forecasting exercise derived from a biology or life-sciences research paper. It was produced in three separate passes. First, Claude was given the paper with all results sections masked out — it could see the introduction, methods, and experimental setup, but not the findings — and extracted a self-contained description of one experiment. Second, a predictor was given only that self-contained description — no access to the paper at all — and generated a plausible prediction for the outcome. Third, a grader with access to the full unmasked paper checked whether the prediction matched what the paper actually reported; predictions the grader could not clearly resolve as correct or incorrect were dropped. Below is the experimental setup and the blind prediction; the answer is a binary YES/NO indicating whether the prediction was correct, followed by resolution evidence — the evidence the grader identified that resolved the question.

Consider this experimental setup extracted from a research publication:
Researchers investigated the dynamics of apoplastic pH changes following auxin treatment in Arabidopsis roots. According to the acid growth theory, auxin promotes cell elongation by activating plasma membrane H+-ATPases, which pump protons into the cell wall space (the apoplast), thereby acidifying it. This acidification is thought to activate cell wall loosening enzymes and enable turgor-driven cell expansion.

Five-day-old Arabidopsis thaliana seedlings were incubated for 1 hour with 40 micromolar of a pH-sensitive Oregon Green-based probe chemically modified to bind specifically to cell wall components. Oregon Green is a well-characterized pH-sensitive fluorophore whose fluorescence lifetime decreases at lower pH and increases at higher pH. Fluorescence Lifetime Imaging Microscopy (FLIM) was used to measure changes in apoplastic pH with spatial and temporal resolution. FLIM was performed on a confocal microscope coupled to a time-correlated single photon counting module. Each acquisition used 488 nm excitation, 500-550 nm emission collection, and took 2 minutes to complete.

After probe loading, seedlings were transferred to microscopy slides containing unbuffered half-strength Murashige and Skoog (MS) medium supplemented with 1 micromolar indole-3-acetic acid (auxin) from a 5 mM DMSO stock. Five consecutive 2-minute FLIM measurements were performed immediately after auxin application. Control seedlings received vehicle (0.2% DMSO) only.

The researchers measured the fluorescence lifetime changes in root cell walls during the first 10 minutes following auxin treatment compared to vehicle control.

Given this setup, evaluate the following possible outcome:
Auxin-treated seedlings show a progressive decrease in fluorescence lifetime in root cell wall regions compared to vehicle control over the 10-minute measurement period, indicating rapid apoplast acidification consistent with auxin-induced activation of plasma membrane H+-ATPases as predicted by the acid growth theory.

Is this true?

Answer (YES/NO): YES